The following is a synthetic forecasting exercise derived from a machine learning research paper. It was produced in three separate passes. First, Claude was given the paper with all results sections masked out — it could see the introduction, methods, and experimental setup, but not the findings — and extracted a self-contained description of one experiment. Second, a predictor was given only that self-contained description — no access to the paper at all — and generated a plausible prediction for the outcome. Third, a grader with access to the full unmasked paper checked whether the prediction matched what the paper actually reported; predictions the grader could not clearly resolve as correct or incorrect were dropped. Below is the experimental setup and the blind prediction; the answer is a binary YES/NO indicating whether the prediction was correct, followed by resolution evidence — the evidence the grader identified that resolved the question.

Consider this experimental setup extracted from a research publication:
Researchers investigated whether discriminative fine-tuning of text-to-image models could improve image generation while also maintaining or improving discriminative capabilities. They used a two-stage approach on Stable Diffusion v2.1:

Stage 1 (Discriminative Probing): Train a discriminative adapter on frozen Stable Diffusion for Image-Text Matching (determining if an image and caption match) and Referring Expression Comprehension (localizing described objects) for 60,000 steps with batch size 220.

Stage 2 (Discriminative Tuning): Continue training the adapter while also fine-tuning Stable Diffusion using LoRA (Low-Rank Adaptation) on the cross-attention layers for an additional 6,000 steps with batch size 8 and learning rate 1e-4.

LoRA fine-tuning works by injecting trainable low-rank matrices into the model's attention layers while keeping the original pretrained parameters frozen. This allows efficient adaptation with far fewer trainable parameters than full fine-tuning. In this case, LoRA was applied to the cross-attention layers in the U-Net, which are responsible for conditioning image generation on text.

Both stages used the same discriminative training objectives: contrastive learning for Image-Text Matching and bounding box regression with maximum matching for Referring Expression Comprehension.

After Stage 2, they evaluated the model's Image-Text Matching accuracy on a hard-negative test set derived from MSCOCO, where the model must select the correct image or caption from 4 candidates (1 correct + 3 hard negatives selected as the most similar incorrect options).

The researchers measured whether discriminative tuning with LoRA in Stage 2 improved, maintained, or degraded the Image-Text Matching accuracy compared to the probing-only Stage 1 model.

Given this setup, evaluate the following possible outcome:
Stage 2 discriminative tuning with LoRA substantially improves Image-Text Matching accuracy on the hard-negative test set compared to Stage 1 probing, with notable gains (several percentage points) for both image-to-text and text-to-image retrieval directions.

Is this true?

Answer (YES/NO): NO